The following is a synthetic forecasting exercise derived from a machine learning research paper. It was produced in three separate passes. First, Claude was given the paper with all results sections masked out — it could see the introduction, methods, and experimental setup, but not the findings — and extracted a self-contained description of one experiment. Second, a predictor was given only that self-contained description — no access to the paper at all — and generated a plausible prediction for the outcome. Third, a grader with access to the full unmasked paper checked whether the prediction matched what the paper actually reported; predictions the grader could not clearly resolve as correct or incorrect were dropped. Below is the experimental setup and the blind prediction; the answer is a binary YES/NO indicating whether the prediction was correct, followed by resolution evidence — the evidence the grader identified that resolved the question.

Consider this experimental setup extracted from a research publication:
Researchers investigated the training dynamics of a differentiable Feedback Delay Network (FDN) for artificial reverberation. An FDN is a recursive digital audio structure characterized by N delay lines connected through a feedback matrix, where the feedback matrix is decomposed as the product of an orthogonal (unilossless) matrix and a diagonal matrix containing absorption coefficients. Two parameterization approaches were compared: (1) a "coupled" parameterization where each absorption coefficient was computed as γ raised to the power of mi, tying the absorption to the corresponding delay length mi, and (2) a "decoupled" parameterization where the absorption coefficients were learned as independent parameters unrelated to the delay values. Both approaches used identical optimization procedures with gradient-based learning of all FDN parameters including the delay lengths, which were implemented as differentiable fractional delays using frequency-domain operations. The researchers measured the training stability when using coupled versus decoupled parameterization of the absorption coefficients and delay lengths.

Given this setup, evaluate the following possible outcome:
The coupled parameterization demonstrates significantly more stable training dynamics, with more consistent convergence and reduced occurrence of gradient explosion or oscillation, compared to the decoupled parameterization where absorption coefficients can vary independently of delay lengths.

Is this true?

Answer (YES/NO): NO